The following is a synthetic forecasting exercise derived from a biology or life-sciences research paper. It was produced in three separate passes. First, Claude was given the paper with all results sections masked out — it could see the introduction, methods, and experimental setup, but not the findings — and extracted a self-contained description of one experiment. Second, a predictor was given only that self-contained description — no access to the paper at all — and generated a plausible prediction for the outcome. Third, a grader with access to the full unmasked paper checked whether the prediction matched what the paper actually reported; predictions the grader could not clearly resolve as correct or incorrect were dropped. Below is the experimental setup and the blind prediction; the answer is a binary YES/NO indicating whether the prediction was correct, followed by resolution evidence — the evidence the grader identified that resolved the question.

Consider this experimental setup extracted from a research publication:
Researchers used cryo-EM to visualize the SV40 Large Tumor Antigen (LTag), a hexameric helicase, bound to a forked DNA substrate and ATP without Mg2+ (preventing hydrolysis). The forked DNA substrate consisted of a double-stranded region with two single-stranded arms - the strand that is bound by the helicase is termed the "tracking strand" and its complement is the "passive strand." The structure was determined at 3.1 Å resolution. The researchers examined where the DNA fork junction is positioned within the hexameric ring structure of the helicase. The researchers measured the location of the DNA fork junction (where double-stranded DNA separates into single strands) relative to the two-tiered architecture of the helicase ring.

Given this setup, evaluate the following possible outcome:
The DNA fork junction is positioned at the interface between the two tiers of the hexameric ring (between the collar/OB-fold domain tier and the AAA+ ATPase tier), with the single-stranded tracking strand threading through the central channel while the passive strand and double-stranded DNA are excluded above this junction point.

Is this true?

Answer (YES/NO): NO